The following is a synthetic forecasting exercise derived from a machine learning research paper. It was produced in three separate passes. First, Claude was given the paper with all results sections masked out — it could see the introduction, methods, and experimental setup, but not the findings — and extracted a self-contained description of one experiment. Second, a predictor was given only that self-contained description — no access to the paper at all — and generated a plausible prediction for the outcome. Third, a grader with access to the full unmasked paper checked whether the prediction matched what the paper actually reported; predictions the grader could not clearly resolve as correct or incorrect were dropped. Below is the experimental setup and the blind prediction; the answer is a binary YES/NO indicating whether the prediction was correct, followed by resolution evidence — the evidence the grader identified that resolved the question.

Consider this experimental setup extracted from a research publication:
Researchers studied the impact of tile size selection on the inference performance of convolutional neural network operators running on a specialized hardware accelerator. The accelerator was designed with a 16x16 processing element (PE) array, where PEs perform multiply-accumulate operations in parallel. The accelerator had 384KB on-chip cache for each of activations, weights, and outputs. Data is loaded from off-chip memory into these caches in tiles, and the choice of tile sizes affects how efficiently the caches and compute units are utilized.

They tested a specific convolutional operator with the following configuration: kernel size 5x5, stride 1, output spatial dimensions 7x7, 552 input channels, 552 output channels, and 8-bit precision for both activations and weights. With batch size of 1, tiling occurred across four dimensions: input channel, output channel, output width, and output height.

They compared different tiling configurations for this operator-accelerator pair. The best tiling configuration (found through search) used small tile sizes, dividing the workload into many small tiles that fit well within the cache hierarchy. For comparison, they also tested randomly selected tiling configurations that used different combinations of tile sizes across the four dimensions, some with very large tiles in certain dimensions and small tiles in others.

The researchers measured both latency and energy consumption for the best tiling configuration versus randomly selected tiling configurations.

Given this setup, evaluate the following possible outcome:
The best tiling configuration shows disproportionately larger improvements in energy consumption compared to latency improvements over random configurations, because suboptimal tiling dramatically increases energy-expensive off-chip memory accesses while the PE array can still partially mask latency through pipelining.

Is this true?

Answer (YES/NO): NO